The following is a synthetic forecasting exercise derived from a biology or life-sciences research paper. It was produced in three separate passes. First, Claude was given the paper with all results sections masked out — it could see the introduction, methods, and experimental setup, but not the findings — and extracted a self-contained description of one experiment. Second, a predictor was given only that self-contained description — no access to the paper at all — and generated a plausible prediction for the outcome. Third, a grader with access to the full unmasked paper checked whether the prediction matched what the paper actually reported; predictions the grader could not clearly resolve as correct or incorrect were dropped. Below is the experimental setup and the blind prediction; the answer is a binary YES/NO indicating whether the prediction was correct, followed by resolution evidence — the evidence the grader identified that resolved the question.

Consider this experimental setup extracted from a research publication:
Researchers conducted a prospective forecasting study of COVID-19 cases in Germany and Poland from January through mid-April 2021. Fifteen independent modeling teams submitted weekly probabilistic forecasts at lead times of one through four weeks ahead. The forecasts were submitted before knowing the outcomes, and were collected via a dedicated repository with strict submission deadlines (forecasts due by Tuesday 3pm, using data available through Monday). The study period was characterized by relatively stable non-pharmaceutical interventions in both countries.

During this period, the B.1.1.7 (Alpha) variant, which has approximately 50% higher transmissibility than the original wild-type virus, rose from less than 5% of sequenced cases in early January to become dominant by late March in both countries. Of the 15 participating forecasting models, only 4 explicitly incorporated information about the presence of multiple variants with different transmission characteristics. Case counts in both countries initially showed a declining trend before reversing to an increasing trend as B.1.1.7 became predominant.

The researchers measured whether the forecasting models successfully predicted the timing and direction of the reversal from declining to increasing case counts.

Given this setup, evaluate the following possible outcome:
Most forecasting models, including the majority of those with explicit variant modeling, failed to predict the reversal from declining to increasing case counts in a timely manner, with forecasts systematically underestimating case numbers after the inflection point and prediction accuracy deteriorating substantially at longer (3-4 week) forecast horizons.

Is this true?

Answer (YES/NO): YES